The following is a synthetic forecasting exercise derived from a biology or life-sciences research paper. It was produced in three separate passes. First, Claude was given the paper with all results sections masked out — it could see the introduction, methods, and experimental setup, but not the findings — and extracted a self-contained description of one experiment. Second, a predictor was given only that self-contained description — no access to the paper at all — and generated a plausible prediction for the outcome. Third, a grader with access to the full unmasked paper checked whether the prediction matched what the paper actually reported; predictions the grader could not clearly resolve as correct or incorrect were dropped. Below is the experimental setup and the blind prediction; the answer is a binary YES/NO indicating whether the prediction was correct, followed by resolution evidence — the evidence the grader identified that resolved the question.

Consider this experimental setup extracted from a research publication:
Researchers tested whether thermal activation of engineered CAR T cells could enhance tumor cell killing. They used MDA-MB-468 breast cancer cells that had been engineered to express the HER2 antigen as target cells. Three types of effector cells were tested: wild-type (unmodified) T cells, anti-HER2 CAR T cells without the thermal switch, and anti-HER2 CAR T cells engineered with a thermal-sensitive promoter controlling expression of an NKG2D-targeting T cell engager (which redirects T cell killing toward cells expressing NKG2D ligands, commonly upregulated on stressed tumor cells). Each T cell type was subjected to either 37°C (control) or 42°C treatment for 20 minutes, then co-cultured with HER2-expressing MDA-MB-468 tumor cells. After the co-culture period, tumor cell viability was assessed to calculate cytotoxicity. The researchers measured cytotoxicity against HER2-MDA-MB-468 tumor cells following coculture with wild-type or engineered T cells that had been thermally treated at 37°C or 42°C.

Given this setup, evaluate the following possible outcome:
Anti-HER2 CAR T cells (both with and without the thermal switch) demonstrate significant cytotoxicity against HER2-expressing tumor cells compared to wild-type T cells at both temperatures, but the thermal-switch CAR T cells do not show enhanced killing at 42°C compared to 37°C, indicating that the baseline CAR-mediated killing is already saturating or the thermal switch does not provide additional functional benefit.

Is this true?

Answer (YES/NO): NO